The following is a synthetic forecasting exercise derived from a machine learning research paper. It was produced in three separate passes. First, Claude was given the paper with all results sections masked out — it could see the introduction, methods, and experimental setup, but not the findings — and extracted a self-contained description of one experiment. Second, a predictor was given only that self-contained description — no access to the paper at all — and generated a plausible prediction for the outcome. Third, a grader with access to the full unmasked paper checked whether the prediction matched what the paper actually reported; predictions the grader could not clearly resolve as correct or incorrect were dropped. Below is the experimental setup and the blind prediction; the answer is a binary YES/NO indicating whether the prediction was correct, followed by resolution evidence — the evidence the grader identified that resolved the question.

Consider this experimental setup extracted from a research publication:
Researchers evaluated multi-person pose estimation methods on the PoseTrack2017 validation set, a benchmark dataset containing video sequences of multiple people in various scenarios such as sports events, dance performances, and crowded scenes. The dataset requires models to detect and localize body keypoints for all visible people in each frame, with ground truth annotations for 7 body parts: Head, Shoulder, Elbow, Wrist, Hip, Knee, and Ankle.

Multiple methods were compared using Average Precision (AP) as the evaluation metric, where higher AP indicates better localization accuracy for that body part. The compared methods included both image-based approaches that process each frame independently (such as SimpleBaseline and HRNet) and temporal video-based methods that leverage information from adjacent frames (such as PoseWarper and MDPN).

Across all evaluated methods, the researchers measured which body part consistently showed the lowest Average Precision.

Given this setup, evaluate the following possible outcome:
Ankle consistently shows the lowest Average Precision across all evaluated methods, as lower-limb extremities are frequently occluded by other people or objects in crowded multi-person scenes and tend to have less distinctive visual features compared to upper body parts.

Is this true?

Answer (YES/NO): NO